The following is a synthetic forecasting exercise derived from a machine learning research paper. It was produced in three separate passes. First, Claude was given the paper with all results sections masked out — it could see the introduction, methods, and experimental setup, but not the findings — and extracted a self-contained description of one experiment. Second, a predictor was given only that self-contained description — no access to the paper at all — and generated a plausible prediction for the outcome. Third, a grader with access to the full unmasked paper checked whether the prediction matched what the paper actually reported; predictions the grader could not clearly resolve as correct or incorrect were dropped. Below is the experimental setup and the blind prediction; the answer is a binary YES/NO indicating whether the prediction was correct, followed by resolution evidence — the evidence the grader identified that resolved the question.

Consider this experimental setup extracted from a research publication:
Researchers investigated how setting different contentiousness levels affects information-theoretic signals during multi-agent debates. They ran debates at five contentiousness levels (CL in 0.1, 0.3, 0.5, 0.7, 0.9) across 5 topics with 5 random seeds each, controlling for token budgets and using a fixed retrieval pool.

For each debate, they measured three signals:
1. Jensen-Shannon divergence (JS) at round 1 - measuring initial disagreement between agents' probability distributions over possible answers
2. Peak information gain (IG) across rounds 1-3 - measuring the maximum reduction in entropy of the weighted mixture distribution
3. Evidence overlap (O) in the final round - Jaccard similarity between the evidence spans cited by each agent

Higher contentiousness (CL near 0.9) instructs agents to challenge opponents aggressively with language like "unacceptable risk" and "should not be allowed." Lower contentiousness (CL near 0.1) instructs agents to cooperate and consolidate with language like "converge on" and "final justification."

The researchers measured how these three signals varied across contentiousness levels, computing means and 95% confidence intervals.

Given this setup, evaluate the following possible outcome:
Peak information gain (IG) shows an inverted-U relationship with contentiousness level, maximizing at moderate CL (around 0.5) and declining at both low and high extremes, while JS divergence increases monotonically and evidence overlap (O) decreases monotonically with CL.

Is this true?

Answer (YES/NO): YES